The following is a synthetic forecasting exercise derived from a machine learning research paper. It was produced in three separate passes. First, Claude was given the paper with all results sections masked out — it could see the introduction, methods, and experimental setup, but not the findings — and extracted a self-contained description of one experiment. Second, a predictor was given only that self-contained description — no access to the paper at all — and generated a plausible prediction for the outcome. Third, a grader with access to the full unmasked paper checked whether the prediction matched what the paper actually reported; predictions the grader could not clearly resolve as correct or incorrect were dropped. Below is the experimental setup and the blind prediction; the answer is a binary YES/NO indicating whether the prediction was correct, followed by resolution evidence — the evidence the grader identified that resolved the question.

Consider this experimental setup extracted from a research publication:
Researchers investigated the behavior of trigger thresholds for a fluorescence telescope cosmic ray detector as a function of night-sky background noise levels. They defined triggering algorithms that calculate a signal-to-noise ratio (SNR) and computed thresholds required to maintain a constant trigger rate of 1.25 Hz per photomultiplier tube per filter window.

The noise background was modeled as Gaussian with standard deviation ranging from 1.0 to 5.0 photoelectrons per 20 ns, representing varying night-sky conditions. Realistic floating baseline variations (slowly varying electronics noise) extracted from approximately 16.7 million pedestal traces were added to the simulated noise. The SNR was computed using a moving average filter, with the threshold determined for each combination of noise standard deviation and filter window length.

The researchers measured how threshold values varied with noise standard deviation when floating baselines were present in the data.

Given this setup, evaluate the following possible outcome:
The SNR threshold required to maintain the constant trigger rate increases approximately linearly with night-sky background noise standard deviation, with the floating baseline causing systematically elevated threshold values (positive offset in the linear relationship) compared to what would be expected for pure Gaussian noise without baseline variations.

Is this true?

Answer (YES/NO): NO